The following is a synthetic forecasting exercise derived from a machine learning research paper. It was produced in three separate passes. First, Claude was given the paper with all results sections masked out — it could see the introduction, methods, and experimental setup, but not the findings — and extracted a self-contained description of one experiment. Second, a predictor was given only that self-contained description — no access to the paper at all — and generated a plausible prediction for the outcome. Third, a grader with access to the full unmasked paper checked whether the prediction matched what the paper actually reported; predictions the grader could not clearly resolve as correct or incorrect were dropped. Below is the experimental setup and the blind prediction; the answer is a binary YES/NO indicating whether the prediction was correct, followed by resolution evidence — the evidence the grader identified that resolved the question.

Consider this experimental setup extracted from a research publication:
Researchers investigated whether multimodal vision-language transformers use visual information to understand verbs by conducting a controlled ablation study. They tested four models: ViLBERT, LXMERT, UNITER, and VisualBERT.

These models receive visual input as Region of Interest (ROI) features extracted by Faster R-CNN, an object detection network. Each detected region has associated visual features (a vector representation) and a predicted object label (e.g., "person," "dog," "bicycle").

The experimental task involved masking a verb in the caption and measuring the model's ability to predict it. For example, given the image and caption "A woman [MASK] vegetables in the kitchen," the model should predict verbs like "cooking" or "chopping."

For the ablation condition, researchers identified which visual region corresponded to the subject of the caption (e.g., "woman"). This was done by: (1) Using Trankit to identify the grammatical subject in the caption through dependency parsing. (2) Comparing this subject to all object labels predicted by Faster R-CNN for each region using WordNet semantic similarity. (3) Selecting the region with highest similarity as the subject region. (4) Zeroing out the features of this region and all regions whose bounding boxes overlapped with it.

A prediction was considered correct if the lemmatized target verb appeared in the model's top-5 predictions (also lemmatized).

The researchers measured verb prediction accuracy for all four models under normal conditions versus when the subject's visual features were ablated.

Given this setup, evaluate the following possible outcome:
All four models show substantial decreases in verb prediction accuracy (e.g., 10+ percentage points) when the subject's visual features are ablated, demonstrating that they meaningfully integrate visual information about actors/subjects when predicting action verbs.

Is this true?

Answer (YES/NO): NO